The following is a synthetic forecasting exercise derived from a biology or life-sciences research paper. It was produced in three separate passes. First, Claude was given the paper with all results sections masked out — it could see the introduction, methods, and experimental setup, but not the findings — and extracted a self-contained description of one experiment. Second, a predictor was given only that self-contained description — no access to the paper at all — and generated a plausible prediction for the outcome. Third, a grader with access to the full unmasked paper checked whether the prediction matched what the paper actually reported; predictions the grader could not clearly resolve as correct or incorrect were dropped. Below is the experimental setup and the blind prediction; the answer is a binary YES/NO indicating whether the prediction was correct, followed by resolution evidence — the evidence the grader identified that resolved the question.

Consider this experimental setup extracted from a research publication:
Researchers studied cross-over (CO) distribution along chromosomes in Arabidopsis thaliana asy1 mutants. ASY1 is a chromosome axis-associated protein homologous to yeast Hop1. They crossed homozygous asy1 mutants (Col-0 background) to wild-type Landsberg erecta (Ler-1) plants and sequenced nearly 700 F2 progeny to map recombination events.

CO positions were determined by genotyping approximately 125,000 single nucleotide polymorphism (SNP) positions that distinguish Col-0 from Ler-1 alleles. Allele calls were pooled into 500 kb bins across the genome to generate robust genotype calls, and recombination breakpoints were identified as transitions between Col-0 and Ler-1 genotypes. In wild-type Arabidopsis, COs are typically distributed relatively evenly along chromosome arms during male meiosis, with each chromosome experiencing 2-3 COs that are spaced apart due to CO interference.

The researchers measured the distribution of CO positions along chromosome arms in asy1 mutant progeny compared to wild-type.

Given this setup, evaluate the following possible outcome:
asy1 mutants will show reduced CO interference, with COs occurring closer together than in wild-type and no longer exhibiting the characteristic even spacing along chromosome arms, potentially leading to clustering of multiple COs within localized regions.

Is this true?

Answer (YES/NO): YES